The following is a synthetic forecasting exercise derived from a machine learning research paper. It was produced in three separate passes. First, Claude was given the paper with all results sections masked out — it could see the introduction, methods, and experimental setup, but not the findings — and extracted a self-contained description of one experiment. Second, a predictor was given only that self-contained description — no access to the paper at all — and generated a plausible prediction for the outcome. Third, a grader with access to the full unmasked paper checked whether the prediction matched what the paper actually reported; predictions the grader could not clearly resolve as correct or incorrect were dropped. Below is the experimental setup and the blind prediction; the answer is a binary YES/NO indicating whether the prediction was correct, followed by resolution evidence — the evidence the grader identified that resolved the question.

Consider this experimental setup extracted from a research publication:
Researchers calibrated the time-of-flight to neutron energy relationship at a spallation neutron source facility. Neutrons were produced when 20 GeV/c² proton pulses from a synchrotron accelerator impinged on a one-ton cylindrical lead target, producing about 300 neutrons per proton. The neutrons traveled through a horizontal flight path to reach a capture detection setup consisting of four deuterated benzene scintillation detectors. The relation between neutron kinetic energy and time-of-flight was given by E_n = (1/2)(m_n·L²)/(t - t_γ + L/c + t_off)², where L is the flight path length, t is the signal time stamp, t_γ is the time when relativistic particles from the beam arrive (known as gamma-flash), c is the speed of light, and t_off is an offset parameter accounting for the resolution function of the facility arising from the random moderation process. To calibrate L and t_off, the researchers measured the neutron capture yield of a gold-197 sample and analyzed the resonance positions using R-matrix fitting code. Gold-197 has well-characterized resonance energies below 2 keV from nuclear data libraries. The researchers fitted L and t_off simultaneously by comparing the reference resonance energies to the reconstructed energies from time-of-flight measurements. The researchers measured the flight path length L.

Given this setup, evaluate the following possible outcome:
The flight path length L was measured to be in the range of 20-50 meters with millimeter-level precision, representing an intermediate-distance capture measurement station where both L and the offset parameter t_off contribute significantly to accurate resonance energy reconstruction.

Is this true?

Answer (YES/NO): NO